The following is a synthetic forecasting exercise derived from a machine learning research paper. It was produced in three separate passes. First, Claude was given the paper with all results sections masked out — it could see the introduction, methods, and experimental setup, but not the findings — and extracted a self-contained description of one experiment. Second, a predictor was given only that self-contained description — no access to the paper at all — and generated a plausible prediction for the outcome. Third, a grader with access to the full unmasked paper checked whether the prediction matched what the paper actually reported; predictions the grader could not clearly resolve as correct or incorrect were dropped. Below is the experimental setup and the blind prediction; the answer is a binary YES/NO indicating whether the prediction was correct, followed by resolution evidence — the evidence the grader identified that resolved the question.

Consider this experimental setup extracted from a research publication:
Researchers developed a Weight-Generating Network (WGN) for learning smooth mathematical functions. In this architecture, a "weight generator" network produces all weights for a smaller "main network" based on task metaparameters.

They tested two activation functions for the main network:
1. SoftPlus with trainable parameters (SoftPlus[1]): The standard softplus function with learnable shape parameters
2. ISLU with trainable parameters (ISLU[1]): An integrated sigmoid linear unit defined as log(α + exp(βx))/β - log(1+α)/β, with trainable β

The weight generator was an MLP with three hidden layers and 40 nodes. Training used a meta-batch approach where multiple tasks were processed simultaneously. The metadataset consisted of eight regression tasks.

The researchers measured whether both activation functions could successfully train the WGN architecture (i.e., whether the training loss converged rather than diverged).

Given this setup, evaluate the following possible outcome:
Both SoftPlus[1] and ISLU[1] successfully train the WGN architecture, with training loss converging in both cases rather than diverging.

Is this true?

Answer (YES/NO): NO